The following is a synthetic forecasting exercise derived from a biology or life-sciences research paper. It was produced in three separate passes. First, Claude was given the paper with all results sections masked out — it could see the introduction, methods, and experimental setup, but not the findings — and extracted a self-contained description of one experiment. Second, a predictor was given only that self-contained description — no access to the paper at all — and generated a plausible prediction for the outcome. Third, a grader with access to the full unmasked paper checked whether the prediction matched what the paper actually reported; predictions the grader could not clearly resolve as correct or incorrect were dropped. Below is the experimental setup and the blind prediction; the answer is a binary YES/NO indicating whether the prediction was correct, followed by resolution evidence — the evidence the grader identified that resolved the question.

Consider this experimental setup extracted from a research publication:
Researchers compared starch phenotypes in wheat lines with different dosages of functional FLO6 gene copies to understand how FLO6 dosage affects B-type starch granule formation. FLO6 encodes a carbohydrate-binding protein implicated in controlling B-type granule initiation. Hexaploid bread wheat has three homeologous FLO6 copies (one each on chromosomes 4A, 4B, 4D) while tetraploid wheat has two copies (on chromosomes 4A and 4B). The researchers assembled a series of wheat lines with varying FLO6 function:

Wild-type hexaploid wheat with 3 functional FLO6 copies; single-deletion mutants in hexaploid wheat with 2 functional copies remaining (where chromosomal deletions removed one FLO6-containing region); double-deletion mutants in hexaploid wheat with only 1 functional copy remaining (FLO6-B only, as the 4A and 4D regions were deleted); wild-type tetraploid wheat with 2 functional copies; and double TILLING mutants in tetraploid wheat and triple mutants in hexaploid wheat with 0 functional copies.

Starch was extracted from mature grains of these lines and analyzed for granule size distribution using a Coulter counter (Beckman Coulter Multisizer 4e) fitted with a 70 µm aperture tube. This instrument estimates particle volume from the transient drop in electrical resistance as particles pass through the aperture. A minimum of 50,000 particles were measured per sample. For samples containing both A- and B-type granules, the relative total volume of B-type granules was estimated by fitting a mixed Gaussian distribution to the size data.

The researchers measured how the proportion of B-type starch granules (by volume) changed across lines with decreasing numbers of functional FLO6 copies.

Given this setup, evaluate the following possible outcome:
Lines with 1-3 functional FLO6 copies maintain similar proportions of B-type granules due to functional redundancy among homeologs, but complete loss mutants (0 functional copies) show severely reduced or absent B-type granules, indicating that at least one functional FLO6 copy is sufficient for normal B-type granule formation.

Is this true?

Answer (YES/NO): NO